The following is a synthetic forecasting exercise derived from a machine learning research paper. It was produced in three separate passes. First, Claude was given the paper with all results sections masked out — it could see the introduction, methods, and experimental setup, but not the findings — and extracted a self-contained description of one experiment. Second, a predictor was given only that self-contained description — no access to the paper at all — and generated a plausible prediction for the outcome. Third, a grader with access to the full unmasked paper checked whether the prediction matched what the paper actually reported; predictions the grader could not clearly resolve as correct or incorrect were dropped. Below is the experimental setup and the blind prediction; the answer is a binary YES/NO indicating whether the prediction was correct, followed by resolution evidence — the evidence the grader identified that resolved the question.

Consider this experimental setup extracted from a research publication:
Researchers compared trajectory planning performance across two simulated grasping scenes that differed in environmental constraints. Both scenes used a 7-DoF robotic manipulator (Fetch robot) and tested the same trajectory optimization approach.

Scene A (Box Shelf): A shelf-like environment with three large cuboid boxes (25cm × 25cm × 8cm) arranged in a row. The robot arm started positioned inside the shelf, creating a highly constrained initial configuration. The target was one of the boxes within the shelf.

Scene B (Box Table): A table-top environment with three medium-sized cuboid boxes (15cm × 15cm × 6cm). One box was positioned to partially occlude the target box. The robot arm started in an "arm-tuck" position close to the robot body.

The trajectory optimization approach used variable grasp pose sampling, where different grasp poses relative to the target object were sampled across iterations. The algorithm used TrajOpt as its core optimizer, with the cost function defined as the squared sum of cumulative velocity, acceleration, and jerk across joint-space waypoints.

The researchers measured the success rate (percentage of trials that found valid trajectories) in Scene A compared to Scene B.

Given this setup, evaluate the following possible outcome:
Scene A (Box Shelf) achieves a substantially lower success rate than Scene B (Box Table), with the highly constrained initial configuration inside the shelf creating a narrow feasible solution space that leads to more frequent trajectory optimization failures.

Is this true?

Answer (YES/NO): NO